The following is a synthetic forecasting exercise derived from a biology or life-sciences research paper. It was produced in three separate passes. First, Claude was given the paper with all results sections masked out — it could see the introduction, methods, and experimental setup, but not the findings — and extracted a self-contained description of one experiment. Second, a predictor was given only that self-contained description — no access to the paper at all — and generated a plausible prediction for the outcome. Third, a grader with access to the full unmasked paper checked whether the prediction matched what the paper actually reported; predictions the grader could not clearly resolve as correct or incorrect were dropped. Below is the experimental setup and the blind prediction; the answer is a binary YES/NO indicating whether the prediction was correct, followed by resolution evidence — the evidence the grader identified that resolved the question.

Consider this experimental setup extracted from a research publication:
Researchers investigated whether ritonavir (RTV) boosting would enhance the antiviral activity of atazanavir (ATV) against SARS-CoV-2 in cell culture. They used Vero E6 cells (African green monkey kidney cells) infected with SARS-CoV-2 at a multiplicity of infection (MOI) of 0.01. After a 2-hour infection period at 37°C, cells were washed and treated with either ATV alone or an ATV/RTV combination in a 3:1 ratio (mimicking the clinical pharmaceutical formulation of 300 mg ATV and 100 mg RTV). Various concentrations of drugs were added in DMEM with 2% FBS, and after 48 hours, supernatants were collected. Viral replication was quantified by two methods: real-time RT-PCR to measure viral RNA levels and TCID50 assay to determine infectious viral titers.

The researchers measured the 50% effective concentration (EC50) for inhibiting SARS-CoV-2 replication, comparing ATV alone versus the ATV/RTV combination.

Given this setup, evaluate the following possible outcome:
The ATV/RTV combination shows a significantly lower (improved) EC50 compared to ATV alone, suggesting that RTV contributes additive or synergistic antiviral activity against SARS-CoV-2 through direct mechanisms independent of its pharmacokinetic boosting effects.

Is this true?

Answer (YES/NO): YES